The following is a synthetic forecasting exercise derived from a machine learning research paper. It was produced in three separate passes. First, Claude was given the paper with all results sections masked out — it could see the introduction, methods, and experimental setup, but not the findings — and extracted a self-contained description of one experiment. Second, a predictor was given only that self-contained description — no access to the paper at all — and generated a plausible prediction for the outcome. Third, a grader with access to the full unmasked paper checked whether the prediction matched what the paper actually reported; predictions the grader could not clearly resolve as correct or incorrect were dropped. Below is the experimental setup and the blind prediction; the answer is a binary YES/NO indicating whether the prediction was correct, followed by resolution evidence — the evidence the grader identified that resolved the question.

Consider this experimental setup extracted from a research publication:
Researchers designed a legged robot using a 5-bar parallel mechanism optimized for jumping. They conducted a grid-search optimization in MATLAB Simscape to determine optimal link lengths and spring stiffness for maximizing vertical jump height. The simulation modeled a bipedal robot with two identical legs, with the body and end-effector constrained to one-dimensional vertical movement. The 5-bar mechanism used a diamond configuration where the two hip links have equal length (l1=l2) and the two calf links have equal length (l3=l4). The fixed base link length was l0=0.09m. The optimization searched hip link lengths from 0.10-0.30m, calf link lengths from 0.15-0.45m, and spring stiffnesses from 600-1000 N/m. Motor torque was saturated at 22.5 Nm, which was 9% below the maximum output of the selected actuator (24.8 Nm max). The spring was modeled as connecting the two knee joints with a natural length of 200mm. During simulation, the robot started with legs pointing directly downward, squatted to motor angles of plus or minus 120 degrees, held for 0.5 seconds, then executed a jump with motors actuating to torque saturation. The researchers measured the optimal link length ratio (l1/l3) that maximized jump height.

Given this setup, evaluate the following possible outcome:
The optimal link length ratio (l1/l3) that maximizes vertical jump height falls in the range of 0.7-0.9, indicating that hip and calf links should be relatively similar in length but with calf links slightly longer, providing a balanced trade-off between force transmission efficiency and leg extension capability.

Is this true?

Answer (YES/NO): NO